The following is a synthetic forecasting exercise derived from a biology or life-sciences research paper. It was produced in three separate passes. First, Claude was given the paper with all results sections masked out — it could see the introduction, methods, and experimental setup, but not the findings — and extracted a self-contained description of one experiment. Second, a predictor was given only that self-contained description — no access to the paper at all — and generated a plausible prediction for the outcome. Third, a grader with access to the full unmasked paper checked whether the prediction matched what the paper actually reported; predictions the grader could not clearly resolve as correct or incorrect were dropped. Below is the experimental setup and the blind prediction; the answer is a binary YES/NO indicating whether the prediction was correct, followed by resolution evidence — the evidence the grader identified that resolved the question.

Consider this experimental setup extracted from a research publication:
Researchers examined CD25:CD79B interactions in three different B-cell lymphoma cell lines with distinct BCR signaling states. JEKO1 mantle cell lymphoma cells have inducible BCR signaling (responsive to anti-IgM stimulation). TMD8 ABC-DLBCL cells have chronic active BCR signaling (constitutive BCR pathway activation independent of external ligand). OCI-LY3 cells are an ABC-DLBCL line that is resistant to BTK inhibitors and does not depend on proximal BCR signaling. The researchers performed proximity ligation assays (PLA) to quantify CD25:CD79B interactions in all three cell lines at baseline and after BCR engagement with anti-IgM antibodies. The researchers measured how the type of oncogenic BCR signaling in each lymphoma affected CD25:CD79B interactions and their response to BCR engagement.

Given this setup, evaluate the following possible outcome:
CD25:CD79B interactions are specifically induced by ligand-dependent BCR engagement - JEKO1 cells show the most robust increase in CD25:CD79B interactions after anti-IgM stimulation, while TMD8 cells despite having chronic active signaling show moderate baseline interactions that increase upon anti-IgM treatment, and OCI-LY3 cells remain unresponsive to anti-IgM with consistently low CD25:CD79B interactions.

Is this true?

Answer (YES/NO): NO